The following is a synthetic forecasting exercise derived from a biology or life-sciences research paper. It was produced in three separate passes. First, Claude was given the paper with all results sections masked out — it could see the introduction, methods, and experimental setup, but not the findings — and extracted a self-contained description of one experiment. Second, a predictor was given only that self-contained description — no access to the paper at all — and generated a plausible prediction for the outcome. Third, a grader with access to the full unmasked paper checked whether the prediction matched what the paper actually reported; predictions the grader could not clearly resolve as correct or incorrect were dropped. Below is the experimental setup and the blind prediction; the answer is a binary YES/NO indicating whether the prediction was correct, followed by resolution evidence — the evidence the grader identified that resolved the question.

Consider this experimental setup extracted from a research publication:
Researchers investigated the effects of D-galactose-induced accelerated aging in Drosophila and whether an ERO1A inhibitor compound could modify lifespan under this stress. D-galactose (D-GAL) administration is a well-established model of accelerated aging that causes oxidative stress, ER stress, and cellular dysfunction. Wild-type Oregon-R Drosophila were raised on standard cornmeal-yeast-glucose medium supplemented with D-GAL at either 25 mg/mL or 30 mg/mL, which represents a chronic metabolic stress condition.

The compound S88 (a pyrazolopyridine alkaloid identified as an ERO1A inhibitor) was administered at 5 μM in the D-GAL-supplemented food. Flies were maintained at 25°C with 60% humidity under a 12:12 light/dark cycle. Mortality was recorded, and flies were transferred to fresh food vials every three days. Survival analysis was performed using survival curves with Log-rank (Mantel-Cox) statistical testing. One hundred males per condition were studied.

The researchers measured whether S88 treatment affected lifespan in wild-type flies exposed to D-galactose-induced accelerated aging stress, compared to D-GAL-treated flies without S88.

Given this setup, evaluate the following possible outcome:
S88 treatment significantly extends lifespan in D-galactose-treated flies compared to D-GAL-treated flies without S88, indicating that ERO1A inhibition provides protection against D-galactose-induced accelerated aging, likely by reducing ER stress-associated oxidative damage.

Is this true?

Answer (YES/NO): YES